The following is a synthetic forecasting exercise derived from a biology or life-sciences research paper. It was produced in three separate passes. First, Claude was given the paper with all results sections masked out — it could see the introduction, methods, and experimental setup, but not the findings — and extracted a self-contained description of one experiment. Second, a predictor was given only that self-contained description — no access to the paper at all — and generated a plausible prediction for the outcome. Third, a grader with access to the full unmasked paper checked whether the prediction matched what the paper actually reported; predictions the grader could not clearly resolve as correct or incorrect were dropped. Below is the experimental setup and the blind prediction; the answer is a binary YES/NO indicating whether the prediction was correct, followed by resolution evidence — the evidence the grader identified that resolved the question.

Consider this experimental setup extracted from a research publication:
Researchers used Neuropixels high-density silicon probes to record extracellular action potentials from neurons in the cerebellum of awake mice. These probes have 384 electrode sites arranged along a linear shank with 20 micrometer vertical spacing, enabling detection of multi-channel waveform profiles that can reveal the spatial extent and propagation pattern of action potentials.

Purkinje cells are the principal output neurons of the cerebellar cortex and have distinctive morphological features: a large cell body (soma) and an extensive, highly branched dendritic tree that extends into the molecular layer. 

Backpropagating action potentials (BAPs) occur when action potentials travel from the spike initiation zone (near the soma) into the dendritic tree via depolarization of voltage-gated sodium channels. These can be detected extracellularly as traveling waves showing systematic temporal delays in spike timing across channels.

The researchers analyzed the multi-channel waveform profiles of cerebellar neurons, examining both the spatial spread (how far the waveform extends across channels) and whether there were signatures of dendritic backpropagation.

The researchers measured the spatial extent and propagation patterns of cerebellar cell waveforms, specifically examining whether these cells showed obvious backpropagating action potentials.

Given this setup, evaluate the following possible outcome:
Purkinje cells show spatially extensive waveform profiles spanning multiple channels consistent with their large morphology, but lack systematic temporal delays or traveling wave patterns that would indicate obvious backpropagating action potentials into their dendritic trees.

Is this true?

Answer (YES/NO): YES